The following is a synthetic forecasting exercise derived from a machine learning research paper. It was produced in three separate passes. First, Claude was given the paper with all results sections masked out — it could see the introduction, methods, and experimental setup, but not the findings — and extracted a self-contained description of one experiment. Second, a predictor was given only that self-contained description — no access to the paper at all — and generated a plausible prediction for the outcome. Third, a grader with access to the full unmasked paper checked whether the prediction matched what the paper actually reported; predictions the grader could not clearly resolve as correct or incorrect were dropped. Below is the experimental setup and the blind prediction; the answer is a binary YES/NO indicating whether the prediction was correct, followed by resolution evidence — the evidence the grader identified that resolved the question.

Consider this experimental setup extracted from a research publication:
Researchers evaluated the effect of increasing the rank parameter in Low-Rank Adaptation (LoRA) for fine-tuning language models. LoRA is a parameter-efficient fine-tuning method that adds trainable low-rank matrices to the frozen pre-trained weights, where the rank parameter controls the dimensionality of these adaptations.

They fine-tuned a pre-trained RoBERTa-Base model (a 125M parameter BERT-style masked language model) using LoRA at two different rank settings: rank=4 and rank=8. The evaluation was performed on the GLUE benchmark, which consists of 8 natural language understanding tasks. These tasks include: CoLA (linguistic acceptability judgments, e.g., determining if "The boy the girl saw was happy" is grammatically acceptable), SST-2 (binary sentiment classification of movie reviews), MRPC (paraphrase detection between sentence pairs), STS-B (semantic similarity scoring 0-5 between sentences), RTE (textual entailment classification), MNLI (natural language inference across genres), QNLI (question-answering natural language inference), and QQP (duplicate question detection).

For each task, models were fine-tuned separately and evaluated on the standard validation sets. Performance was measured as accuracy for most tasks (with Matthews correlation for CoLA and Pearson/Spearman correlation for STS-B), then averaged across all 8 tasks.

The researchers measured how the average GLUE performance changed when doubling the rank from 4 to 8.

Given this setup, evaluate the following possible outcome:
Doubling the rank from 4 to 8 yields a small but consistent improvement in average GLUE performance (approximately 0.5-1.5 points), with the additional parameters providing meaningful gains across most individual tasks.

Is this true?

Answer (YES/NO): NO